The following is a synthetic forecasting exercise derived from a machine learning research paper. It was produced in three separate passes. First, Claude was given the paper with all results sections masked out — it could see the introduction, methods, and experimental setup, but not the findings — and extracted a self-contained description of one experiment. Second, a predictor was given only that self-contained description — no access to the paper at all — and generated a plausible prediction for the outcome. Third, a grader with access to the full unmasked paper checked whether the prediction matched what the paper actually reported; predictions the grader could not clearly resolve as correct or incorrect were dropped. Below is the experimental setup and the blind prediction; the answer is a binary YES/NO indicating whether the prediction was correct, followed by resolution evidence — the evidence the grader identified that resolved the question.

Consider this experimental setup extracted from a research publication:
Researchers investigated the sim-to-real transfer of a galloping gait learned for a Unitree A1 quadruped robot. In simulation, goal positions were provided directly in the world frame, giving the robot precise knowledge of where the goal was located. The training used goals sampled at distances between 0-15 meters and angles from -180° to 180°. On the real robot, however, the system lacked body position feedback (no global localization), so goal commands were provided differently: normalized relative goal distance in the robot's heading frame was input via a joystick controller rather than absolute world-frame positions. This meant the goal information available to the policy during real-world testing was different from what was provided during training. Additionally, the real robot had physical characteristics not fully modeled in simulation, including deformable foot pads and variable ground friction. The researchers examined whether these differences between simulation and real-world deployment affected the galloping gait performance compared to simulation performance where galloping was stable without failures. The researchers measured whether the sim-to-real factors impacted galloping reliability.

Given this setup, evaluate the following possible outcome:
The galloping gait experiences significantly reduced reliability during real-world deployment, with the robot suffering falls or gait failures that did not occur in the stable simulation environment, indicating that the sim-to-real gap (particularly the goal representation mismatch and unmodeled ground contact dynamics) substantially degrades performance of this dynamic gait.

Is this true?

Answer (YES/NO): YES